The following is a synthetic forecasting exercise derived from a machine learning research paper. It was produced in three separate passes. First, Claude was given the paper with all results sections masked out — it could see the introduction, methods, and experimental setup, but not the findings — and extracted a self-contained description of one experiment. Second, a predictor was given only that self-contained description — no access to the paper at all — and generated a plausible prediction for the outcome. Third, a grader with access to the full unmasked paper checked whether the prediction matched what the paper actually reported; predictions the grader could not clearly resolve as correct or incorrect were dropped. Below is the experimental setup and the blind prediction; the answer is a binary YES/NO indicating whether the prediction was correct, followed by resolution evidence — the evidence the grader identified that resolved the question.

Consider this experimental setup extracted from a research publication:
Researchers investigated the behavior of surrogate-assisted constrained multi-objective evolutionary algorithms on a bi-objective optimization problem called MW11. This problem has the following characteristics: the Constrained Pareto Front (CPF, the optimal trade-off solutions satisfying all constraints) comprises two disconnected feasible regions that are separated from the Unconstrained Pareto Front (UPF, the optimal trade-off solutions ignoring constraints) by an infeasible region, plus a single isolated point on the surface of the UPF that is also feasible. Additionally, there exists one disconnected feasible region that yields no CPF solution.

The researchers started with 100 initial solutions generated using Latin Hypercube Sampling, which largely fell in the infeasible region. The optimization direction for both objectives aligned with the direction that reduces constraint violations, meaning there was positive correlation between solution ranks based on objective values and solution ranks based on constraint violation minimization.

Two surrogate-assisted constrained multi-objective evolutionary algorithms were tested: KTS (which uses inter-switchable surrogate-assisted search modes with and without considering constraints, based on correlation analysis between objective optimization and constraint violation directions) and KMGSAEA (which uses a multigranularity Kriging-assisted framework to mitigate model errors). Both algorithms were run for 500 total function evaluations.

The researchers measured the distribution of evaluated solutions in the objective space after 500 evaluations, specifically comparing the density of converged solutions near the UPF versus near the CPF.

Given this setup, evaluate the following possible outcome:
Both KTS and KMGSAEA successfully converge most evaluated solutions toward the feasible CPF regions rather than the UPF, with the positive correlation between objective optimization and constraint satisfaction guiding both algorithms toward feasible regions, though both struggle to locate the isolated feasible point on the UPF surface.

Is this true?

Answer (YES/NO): NO